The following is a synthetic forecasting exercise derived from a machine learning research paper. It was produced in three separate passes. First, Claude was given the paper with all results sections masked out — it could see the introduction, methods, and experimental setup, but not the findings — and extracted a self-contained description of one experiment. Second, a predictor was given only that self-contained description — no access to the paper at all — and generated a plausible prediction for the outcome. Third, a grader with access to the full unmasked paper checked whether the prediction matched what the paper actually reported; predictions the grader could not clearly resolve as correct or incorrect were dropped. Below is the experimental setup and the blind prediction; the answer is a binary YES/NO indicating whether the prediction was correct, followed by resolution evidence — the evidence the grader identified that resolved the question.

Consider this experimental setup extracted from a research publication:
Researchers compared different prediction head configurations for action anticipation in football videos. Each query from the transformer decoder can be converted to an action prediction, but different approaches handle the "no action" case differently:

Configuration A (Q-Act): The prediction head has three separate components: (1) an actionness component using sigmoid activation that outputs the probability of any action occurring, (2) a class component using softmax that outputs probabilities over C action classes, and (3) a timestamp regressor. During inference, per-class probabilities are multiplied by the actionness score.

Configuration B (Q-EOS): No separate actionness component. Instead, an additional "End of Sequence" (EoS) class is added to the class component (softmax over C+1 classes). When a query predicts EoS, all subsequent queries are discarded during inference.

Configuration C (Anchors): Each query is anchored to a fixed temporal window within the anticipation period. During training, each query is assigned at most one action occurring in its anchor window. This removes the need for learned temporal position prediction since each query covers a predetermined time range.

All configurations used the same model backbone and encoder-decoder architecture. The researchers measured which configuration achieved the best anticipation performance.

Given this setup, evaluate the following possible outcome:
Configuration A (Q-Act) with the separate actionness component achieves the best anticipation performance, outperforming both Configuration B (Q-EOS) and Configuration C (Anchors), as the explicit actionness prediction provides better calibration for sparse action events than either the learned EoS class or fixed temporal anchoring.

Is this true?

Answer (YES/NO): YES